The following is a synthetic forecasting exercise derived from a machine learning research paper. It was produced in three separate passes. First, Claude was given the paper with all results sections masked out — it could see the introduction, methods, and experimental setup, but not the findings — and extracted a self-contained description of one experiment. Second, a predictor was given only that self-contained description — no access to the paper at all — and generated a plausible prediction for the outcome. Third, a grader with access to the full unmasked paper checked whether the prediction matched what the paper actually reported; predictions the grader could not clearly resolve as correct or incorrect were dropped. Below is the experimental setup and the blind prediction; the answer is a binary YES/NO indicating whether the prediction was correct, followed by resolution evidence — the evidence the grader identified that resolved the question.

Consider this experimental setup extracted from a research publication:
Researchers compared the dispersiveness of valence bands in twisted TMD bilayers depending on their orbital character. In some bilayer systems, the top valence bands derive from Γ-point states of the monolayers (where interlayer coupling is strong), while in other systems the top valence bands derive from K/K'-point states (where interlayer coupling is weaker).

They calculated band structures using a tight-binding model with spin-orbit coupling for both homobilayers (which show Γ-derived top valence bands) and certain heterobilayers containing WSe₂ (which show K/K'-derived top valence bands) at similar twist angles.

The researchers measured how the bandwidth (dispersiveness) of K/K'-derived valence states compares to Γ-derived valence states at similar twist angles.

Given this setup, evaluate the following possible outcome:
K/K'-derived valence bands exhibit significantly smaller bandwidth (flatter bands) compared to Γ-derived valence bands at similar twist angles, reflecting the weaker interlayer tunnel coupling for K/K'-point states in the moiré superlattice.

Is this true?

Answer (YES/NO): NO